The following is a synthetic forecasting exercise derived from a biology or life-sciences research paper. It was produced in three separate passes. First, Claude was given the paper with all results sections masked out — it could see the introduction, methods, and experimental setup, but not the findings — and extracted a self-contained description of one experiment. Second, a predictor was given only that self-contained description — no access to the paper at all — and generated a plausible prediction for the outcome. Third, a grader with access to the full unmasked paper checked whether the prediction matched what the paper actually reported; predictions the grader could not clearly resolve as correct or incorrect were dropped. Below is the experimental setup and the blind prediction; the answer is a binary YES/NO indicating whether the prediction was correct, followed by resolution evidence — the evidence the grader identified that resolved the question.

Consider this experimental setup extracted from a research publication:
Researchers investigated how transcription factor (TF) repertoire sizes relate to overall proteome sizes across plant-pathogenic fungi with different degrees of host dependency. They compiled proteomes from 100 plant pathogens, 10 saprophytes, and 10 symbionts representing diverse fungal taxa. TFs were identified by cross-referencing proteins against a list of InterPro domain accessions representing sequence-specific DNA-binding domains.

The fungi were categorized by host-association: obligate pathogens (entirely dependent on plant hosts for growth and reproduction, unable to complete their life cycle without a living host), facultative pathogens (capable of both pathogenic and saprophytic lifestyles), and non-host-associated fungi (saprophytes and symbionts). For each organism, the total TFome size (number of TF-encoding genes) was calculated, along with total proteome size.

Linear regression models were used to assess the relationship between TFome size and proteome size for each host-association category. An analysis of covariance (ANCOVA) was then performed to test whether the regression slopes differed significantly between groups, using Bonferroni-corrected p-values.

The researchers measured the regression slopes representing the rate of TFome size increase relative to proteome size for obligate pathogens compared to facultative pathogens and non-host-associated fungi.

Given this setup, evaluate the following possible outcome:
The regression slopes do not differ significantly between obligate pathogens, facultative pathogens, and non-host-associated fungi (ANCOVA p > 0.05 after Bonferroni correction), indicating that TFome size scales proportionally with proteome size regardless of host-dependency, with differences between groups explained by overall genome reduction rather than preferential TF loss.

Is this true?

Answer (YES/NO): NO